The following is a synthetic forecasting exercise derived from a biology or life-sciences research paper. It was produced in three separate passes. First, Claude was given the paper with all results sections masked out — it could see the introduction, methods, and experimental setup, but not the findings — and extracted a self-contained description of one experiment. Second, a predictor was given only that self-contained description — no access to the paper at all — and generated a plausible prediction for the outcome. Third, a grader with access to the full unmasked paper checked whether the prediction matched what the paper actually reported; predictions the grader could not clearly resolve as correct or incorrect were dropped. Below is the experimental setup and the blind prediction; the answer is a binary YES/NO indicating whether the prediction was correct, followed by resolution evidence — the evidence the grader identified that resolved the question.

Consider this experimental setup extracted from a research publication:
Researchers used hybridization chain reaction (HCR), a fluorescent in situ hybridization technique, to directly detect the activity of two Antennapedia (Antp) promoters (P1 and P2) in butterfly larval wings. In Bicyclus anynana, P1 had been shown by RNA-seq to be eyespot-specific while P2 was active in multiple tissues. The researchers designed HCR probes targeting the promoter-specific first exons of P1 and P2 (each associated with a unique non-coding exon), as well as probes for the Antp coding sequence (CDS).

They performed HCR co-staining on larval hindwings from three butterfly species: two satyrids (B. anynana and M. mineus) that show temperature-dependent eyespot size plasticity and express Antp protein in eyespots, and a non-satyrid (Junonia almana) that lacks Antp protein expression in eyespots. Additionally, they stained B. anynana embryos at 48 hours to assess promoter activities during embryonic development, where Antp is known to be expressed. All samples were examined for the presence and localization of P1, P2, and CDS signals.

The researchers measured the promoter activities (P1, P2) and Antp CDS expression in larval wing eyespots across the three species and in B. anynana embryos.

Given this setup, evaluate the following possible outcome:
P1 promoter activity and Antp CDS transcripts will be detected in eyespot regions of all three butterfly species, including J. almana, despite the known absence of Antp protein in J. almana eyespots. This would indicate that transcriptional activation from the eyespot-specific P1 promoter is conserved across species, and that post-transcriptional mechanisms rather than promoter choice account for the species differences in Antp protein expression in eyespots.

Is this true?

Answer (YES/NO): NO